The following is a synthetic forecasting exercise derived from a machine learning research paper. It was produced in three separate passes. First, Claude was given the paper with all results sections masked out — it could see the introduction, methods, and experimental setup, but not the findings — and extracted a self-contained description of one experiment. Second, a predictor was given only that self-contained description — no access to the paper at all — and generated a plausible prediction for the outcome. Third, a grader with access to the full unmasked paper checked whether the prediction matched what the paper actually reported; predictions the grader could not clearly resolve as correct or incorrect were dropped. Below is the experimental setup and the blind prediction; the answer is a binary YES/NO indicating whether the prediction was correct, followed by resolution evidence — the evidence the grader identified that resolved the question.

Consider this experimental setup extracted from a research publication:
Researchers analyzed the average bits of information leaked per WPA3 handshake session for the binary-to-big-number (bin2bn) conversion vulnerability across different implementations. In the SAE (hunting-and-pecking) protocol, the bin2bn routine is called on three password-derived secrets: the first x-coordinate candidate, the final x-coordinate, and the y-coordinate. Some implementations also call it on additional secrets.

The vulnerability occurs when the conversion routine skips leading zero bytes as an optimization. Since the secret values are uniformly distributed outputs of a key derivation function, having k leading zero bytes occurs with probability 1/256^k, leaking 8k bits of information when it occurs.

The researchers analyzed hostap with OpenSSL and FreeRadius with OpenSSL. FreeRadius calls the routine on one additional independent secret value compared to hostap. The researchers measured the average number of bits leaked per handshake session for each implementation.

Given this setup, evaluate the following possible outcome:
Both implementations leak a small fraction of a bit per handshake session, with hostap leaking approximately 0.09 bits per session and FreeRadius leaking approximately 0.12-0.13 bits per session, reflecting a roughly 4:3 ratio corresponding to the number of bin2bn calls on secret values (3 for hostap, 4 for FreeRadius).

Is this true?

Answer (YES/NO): NO